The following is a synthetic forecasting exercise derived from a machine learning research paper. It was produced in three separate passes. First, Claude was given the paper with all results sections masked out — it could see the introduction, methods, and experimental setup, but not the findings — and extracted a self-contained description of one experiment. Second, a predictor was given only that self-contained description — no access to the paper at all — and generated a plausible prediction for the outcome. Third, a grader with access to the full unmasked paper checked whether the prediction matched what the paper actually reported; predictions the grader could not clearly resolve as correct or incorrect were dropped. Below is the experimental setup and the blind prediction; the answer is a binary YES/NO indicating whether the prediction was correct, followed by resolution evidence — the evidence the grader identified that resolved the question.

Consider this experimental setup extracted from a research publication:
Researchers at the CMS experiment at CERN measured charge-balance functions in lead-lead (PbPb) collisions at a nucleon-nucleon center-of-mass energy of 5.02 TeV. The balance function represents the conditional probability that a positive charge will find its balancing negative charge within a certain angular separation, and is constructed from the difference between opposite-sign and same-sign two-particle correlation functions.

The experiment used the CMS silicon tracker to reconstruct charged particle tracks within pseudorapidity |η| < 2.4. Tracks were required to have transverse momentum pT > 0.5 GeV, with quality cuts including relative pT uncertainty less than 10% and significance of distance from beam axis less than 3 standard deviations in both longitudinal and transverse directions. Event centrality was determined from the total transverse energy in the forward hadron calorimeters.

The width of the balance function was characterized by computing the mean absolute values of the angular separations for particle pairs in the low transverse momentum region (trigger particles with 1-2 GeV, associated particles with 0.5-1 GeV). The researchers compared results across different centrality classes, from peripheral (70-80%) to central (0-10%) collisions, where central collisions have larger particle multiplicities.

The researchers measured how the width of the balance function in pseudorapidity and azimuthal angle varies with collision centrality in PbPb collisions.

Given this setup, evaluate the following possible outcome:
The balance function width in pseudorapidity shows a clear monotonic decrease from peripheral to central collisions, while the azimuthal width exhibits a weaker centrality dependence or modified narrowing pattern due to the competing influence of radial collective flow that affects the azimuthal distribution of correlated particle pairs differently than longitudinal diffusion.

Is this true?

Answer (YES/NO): NO